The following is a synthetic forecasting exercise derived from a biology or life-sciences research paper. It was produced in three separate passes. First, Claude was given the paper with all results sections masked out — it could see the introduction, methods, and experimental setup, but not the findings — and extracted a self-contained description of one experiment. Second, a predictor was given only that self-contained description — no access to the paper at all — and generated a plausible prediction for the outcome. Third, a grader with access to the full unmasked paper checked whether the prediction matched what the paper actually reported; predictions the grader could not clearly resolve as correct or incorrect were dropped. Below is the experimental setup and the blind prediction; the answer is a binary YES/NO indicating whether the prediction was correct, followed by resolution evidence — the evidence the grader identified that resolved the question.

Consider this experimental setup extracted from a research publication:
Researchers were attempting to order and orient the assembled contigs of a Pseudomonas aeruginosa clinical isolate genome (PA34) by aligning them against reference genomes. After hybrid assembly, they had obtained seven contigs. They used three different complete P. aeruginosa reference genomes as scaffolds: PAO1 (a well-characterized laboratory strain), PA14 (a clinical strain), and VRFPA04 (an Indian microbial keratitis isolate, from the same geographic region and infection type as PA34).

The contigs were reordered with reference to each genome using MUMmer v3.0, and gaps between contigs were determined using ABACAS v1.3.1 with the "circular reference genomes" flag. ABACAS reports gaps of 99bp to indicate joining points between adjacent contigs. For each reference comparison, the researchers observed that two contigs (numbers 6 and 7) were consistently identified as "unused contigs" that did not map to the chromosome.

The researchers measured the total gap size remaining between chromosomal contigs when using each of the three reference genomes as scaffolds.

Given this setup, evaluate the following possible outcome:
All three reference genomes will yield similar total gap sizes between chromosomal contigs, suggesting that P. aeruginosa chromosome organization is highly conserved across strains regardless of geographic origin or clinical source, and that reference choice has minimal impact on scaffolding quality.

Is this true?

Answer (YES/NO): NO